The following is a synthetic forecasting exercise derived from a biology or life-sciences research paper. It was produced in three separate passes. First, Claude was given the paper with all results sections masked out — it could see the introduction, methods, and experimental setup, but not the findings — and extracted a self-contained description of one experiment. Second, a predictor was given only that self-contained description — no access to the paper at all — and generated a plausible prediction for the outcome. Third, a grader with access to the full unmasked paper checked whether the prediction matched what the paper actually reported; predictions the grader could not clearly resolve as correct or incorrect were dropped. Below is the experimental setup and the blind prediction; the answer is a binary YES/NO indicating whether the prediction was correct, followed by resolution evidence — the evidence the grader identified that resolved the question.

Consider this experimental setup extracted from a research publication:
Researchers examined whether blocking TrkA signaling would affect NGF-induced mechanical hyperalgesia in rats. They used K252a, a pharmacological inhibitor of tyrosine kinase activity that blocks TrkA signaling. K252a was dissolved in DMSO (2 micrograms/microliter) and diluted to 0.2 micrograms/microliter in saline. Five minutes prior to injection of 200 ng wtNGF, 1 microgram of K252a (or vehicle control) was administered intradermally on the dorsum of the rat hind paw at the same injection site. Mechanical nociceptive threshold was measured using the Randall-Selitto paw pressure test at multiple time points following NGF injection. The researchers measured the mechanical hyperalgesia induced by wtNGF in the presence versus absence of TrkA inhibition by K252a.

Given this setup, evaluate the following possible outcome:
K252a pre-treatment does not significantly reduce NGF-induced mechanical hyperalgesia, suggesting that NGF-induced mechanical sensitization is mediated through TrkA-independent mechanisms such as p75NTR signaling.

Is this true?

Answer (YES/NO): NO